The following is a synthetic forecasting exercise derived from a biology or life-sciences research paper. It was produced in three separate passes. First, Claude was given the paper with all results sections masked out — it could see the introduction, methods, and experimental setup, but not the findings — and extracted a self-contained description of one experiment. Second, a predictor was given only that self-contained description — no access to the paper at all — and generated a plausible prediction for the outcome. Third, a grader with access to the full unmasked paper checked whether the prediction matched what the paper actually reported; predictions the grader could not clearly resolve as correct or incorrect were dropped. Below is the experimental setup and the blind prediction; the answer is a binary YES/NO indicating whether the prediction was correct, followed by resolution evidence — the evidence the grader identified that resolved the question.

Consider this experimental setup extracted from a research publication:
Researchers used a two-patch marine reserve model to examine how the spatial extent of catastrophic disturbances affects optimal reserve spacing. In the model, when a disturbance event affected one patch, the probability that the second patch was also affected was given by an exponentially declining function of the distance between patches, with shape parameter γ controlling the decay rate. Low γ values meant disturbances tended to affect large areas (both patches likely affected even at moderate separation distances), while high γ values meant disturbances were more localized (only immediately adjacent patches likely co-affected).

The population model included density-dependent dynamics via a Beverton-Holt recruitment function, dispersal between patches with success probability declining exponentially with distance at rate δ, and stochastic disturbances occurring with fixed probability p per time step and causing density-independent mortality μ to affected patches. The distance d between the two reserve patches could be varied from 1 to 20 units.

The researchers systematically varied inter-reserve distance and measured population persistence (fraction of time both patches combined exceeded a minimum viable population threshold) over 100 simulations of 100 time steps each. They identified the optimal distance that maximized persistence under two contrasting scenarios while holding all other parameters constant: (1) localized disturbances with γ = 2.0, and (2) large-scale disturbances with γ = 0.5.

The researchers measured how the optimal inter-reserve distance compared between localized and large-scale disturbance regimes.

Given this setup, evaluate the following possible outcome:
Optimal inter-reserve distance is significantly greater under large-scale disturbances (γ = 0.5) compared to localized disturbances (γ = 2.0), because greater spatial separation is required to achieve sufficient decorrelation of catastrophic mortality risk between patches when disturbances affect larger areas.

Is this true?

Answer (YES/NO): NO